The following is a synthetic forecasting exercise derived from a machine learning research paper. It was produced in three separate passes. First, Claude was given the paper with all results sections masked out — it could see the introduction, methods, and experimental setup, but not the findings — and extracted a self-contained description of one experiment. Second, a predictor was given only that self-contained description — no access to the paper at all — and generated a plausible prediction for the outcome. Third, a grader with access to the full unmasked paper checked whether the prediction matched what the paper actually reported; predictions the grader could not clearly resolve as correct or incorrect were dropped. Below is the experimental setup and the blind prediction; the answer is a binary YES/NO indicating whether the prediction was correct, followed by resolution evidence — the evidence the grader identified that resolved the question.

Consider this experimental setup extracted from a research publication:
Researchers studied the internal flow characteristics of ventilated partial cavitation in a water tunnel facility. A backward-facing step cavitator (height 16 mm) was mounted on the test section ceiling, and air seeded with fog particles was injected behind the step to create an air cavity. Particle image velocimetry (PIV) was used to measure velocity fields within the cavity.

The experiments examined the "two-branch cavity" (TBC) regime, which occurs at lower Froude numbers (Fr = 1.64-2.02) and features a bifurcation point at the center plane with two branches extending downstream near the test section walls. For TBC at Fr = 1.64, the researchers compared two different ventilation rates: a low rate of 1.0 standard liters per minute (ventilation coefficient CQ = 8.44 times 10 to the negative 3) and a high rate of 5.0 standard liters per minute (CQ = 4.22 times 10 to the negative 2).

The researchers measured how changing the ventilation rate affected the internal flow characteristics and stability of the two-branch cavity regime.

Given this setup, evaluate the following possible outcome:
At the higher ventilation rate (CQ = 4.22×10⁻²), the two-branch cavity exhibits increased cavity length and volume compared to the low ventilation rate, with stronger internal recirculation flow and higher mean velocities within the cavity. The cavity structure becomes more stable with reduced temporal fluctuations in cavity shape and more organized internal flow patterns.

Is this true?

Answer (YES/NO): NO